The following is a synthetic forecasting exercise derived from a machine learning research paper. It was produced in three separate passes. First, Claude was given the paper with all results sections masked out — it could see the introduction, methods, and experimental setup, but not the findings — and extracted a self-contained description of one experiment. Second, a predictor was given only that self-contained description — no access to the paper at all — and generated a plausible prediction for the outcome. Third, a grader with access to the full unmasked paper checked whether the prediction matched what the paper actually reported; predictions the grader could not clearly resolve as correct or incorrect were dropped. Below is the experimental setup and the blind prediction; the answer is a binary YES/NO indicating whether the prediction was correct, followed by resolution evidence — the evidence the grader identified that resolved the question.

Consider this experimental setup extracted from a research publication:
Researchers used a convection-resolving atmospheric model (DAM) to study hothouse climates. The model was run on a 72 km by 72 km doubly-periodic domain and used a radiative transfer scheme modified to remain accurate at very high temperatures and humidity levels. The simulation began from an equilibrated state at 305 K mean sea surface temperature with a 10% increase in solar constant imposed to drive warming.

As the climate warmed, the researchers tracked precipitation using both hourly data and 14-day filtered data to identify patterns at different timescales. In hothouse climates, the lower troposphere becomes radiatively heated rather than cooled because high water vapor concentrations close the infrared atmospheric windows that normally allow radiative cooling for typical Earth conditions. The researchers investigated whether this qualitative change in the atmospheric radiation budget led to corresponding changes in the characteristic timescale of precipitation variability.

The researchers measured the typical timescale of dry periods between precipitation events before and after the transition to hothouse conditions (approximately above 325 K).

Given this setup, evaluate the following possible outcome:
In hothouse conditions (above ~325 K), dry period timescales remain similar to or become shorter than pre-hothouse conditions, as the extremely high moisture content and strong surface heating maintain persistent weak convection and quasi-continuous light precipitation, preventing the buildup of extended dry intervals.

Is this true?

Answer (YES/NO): NO